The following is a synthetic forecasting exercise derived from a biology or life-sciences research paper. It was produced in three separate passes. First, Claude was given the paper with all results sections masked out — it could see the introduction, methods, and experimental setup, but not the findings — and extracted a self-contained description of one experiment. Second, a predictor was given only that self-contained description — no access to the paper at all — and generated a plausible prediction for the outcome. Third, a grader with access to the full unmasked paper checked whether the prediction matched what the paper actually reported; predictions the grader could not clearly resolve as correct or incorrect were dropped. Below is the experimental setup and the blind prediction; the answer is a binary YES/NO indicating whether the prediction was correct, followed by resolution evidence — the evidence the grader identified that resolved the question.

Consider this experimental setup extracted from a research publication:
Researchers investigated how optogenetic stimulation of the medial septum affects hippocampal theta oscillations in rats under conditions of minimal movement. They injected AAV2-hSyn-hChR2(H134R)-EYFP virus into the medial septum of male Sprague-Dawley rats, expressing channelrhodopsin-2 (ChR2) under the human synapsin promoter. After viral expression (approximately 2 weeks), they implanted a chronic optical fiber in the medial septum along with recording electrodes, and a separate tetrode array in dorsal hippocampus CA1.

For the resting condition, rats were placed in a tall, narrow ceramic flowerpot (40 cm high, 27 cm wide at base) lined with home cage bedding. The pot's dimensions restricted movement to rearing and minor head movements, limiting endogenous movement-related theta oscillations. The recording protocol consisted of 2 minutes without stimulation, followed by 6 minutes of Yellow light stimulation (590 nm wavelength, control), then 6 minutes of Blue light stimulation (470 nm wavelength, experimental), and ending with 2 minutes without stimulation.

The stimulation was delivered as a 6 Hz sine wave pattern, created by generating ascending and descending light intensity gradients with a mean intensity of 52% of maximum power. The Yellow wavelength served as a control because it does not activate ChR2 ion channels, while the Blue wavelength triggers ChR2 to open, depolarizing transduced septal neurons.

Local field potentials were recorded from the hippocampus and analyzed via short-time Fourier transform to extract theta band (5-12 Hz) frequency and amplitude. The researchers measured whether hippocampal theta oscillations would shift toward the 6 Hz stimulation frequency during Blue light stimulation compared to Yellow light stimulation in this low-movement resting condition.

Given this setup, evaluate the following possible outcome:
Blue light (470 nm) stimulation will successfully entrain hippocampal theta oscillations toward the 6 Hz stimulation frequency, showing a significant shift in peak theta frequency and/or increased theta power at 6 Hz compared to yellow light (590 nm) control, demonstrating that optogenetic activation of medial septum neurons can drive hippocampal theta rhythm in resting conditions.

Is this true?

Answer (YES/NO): YES